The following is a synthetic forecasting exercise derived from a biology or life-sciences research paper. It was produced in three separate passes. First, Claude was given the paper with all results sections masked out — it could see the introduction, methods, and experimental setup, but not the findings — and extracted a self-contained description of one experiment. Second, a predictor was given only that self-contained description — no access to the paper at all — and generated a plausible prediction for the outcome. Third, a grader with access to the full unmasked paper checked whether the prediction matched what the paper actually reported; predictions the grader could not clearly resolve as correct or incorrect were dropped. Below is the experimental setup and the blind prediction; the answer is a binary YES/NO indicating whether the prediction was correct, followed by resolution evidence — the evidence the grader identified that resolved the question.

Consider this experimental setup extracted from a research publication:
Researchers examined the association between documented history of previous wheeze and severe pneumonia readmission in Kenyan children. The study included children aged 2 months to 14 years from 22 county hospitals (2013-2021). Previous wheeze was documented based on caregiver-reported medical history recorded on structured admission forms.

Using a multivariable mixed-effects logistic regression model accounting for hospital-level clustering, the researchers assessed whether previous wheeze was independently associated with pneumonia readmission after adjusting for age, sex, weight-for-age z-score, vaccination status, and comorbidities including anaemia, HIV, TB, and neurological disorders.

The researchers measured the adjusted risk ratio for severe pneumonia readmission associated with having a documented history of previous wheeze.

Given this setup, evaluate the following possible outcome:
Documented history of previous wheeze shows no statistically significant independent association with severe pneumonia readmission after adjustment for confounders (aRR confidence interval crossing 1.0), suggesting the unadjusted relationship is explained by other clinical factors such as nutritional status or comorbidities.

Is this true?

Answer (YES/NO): YES